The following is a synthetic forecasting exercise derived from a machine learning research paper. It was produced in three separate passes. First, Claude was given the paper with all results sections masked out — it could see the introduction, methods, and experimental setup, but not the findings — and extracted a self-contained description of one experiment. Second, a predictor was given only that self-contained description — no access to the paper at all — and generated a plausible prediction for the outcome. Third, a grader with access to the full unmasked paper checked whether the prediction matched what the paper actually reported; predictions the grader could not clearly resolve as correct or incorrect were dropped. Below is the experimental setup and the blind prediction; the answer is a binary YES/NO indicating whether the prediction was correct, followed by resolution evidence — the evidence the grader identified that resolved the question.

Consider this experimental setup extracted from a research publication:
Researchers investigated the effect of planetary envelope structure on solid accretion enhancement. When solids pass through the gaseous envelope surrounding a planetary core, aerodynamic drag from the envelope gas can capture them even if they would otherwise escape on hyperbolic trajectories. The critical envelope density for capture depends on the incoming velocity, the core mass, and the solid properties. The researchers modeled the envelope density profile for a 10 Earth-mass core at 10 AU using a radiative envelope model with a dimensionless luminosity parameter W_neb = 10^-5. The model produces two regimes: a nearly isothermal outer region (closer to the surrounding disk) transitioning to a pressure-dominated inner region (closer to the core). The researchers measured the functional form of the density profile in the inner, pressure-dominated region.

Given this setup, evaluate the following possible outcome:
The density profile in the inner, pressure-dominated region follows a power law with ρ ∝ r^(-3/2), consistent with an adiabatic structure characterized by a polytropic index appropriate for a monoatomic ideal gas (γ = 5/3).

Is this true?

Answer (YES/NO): NO